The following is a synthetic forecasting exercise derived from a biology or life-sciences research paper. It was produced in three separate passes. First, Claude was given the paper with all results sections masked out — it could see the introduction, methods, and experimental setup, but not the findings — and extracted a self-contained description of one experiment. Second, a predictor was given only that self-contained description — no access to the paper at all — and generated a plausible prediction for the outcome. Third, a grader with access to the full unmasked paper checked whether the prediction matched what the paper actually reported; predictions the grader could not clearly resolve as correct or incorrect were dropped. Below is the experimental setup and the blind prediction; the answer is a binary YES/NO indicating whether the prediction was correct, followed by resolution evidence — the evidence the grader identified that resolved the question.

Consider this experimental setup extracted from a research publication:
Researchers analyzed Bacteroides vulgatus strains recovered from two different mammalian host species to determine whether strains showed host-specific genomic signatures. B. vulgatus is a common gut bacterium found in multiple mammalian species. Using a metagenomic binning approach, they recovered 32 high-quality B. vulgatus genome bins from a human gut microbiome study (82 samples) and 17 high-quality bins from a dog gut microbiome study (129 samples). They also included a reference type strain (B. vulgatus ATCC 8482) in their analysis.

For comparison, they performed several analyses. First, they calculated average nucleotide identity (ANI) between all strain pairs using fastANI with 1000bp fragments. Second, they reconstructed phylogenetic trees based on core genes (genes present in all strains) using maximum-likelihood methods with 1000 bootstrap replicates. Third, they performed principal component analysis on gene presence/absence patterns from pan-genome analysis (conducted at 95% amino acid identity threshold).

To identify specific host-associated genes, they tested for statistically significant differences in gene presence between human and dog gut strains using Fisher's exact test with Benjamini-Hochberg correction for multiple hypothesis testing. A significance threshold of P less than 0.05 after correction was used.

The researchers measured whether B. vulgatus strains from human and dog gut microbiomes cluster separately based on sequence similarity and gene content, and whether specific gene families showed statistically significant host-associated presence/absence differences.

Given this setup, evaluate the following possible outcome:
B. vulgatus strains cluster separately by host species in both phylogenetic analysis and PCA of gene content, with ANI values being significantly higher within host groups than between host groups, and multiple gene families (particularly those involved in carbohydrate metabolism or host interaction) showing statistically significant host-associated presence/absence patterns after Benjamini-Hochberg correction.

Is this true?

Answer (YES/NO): NO